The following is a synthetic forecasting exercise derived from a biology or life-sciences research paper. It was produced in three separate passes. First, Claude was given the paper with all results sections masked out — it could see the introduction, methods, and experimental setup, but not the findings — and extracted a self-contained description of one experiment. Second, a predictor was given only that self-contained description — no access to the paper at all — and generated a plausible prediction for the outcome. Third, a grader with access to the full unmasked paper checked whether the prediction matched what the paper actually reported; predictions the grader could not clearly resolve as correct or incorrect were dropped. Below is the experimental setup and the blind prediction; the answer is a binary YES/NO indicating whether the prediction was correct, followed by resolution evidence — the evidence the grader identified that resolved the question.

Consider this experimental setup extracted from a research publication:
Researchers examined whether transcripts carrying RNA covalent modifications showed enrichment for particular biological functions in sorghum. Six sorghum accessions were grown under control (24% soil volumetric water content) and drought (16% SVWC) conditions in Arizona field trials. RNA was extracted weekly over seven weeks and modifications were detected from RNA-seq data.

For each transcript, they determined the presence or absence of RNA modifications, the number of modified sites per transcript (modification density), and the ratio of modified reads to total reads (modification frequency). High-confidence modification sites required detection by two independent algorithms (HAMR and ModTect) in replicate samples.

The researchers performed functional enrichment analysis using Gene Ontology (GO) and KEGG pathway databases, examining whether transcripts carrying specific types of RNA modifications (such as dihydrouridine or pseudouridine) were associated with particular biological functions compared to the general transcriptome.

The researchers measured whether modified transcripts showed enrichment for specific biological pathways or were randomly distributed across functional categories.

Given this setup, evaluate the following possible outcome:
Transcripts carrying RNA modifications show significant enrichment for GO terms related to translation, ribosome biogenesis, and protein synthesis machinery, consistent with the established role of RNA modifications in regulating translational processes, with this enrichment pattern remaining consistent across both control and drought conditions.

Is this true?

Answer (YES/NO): NO